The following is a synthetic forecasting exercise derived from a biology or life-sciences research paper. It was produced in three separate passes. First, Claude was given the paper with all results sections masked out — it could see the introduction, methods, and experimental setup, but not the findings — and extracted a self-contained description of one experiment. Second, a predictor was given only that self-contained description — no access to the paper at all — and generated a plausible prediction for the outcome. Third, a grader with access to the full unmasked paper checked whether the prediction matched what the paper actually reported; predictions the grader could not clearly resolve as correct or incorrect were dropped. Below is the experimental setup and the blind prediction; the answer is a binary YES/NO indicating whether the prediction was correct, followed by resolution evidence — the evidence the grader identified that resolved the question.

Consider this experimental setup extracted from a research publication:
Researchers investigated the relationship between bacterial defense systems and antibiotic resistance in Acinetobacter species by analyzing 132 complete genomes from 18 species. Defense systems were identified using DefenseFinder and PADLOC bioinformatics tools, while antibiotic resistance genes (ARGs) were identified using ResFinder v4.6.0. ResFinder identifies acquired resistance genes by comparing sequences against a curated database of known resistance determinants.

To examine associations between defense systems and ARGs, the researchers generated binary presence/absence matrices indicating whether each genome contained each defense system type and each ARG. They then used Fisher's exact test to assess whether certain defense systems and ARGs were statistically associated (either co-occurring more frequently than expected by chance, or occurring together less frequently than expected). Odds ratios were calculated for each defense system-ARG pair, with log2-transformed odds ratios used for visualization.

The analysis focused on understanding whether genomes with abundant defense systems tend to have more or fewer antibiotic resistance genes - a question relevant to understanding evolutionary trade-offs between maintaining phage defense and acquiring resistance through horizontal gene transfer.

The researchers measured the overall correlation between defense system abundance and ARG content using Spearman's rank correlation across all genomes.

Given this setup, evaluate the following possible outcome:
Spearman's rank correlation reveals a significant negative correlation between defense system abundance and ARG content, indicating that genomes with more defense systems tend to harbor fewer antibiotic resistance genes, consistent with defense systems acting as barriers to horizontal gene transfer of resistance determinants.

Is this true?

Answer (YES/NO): NO